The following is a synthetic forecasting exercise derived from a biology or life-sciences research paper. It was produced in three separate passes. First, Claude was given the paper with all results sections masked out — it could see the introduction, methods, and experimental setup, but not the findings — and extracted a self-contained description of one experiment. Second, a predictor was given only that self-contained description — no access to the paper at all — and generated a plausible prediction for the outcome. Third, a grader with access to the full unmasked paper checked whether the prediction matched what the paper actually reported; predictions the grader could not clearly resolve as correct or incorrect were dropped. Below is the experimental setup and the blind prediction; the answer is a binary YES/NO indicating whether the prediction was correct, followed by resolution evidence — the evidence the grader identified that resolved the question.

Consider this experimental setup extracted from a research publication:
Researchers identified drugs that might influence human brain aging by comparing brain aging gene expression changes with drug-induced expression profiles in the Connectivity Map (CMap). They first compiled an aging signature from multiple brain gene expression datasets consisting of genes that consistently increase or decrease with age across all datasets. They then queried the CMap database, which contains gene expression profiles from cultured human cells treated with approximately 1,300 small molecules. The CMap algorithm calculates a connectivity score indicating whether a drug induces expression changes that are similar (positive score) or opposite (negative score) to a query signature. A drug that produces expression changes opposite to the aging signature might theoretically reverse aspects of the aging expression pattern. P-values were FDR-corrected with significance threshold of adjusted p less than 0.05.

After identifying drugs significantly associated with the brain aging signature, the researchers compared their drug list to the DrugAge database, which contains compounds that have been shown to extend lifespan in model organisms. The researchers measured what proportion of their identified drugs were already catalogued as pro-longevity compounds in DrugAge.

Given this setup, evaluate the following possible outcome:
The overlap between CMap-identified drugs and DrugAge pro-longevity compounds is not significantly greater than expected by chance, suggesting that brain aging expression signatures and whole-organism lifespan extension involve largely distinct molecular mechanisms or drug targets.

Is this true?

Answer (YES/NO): NO